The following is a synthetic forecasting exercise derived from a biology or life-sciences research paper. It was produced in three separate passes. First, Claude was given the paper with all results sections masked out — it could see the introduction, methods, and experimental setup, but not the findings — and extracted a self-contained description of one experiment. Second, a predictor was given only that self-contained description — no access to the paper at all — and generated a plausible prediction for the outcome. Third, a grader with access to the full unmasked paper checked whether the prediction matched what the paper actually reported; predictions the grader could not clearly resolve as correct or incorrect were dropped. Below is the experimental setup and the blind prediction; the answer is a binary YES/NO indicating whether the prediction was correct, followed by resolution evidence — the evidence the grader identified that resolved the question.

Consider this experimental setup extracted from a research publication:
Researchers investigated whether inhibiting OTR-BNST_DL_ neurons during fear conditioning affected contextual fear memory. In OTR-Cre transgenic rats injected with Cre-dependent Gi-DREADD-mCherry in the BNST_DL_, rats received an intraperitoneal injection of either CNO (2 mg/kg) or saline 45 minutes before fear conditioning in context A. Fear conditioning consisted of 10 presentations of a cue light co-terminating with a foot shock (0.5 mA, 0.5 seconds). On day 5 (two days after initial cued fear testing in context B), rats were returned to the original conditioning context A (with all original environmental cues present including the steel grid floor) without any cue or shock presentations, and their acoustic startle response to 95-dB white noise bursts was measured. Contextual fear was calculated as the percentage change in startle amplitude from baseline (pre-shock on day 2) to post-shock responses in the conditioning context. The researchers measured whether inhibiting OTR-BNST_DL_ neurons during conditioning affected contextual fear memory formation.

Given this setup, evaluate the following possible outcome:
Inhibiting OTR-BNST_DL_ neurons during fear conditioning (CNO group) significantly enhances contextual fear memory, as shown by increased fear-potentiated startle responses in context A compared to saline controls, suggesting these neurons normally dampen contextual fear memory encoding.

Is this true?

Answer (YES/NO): NO